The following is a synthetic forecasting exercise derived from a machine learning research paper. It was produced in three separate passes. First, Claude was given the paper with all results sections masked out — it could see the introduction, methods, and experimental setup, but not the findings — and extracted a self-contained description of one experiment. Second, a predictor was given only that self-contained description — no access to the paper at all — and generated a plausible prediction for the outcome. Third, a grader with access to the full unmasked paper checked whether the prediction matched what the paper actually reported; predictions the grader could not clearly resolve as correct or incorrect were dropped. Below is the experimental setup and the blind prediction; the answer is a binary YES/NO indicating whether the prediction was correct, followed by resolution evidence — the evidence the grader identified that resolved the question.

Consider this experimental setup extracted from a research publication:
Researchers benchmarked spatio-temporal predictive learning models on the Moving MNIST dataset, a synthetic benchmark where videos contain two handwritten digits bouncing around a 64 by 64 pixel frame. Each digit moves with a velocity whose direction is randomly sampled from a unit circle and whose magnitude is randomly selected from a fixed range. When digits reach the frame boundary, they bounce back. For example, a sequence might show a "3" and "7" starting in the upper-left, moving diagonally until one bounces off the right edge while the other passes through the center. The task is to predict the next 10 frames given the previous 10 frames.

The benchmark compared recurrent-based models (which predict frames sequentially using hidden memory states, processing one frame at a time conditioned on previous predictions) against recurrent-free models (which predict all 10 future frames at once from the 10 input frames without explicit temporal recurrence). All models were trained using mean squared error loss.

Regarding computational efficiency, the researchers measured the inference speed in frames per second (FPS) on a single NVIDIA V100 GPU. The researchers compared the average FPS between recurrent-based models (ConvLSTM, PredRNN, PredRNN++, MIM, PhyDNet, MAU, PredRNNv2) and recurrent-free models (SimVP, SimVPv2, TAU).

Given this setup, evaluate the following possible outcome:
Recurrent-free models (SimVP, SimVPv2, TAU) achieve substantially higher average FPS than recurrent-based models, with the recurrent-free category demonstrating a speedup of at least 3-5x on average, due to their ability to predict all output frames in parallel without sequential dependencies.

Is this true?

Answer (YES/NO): NO